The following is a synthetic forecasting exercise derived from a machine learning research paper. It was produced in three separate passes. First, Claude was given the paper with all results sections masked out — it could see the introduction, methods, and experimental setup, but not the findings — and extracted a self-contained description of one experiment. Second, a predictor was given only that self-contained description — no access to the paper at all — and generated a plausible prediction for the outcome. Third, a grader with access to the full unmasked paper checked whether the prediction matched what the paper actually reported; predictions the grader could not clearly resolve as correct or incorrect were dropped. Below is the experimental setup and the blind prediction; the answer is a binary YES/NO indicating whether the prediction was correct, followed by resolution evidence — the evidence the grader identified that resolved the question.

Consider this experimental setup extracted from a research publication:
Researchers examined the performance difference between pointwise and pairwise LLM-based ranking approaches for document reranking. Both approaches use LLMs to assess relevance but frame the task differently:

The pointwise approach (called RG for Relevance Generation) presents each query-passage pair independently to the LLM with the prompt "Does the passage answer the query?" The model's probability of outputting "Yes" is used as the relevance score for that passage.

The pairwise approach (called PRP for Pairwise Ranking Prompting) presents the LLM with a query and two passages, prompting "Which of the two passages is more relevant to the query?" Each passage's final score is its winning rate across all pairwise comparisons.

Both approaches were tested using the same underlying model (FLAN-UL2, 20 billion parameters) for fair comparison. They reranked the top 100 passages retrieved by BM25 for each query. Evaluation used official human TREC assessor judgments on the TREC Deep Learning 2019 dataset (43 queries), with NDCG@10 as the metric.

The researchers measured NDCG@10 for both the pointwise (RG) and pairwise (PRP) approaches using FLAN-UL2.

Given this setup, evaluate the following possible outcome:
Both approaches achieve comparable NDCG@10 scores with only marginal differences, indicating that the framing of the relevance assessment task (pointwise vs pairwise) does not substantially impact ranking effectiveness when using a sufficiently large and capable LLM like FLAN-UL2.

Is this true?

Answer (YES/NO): NO